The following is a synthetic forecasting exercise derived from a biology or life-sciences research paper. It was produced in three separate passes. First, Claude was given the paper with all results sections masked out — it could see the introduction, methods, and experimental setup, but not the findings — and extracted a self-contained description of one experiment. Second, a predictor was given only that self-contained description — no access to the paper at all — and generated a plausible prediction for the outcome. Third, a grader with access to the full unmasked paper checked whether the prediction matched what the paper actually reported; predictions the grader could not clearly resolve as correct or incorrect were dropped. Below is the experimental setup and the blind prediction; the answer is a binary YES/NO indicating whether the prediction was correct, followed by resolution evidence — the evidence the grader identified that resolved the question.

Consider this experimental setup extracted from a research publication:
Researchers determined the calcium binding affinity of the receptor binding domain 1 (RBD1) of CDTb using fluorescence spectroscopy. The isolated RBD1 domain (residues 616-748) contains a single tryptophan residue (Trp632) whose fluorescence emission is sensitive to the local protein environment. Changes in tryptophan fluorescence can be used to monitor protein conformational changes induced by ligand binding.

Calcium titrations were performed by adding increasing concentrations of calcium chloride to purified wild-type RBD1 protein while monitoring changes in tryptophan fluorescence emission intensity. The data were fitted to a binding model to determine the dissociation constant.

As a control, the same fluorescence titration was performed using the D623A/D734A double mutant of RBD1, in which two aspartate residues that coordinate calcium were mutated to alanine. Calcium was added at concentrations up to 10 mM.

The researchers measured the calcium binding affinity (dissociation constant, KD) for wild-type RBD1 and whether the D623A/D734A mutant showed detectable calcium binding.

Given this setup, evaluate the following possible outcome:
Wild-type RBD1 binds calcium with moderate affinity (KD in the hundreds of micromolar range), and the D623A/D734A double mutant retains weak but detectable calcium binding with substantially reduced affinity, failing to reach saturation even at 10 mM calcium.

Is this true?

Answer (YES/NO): NO